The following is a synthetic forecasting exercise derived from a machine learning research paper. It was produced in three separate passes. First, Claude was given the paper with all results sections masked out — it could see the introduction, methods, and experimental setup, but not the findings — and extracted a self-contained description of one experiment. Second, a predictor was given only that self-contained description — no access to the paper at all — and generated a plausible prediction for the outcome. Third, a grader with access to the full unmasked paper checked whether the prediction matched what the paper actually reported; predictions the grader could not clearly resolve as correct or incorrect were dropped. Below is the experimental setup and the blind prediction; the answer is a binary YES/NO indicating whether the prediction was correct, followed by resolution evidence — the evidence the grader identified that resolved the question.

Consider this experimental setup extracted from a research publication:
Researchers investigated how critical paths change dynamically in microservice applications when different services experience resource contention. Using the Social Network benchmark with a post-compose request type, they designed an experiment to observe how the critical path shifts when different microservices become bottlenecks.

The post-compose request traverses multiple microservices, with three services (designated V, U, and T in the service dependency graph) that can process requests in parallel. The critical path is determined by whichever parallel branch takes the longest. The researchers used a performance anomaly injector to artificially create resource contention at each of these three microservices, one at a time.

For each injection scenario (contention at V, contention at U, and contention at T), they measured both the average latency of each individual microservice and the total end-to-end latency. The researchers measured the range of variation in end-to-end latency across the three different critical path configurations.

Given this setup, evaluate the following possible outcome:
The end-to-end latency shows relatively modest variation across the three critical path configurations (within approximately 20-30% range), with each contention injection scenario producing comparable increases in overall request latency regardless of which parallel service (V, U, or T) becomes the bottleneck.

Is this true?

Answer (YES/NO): YES